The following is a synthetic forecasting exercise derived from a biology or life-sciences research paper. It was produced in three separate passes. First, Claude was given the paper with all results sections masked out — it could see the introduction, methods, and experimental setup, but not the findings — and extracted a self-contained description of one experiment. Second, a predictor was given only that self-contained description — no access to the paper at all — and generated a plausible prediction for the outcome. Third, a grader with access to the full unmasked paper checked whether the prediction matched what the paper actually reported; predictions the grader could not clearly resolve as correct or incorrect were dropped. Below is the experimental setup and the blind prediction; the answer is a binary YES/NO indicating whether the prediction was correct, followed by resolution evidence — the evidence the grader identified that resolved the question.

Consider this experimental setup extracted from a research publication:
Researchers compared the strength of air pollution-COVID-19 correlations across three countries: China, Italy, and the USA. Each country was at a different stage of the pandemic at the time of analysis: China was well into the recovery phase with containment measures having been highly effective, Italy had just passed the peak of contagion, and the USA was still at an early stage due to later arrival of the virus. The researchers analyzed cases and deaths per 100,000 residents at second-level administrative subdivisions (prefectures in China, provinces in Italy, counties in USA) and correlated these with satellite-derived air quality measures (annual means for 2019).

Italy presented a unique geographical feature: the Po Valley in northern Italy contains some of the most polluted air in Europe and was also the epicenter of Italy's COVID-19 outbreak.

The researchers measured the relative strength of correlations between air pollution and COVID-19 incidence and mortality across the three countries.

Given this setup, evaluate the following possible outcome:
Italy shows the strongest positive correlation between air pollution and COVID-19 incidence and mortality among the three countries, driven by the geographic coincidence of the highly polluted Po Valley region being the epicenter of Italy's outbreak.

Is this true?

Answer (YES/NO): YES